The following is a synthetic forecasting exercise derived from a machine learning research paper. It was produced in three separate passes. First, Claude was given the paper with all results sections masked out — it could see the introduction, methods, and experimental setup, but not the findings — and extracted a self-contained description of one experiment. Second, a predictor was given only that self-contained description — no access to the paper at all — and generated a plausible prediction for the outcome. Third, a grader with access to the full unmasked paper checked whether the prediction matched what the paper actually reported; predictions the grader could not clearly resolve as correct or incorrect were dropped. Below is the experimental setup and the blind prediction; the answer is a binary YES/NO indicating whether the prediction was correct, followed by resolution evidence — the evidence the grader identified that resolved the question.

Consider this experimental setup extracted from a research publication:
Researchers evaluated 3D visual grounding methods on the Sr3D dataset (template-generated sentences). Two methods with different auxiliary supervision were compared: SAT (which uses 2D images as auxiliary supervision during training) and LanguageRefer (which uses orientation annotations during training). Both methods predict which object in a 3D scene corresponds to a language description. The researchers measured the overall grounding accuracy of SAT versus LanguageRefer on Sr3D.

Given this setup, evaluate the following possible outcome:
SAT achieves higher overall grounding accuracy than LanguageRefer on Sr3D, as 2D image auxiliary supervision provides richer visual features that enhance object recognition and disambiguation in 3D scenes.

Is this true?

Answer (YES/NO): YES